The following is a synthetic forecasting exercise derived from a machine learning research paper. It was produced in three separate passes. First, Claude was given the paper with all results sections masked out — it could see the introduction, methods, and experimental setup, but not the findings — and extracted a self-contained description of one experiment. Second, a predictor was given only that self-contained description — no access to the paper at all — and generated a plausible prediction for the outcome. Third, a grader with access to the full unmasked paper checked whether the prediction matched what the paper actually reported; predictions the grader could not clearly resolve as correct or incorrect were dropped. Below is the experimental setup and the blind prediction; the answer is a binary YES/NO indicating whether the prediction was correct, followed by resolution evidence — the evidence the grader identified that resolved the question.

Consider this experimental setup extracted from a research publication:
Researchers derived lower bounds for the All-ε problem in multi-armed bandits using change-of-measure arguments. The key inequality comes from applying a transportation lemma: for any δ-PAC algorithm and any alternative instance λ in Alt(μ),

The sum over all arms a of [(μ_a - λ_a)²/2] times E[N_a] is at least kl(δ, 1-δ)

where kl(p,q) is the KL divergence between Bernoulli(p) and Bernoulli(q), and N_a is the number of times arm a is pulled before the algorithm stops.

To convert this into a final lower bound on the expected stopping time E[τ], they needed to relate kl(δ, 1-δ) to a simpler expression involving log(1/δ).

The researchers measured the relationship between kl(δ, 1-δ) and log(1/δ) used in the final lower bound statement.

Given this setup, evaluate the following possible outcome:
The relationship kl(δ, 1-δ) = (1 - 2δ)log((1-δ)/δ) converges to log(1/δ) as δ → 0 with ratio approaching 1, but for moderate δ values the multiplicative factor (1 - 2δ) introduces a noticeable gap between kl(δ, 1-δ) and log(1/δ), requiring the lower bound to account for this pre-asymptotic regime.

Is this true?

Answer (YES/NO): NO